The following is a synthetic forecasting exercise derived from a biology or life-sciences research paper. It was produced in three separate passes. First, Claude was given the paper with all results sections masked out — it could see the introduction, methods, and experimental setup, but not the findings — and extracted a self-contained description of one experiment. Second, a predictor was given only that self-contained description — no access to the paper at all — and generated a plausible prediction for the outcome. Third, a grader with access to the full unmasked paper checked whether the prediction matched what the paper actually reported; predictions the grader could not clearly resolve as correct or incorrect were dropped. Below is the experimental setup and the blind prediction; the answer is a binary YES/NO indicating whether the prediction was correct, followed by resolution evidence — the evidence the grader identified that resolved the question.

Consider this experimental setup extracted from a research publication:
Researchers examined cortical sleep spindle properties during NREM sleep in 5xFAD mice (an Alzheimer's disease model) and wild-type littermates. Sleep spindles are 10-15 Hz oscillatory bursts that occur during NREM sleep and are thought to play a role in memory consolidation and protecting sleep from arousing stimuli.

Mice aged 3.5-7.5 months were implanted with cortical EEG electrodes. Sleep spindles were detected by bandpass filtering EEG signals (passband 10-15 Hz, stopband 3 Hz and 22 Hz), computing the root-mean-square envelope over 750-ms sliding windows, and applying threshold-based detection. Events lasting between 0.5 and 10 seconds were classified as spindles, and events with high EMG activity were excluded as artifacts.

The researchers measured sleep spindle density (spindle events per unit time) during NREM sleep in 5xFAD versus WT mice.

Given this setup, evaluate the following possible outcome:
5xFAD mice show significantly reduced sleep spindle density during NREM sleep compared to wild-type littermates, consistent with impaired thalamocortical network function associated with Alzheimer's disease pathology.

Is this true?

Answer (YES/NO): NO